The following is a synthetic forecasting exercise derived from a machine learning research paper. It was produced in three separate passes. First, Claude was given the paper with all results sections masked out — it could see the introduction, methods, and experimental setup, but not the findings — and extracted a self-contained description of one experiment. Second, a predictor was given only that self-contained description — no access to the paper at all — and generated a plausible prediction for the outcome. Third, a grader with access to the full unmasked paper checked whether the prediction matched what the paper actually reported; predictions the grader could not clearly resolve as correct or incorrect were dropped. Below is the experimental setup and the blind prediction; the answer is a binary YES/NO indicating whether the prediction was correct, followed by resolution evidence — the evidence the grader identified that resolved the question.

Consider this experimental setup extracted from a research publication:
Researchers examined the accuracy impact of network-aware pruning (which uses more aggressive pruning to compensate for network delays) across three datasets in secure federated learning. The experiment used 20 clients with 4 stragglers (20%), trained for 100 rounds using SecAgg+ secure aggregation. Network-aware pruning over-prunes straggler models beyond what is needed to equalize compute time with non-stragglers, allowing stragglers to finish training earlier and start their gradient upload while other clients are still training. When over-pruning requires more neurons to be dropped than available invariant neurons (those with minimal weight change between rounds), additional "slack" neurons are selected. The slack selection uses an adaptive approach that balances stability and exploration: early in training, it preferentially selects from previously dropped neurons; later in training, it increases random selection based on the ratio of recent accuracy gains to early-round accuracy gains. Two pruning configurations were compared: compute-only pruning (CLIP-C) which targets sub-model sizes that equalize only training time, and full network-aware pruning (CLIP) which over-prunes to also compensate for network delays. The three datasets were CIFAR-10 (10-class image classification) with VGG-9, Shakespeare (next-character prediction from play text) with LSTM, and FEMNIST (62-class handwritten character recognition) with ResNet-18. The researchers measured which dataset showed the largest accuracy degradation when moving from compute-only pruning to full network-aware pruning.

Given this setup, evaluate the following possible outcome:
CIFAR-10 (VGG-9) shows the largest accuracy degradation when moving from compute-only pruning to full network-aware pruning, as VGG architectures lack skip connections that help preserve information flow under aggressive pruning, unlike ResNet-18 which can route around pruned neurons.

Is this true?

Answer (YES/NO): NO